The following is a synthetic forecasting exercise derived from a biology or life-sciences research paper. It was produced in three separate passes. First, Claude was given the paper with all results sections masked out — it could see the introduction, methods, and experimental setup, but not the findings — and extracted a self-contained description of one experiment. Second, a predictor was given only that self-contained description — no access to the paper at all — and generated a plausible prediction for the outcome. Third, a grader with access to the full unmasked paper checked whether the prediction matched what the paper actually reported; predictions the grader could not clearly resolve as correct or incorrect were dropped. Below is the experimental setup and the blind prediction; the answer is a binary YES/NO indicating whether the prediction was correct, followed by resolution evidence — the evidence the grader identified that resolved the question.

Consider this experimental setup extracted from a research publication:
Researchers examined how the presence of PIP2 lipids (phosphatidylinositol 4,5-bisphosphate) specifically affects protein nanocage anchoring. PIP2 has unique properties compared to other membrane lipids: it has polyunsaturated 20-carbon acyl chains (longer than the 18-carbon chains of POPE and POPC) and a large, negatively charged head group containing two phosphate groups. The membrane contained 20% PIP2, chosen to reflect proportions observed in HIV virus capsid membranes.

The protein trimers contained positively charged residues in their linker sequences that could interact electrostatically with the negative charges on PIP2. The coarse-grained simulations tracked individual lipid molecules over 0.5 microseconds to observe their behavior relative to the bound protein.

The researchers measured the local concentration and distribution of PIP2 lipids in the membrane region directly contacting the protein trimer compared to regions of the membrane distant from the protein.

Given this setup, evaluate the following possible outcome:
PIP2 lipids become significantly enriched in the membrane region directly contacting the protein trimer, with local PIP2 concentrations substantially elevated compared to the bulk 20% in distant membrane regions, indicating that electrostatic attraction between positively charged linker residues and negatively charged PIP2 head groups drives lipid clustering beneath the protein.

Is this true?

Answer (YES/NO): NO